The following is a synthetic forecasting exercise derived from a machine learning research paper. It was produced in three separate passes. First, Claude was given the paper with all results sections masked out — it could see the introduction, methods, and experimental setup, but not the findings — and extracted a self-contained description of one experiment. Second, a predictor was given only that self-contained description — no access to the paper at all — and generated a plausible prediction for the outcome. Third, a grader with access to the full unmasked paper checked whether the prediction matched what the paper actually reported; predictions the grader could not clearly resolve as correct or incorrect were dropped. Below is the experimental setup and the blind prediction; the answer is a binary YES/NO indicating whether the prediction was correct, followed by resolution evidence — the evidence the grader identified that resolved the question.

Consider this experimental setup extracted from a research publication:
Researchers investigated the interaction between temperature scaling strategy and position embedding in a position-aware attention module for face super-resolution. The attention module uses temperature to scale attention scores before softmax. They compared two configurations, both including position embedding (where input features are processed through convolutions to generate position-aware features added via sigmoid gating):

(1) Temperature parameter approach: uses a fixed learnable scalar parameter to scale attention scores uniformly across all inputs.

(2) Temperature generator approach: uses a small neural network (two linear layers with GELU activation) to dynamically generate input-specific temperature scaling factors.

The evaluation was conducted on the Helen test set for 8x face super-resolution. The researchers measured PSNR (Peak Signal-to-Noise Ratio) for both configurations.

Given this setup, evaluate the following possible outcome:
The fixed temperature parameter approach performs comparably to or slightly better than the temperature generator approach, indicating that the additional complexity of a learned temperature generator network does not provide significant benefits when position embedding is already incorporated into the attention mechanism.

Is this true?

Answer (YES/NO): NO